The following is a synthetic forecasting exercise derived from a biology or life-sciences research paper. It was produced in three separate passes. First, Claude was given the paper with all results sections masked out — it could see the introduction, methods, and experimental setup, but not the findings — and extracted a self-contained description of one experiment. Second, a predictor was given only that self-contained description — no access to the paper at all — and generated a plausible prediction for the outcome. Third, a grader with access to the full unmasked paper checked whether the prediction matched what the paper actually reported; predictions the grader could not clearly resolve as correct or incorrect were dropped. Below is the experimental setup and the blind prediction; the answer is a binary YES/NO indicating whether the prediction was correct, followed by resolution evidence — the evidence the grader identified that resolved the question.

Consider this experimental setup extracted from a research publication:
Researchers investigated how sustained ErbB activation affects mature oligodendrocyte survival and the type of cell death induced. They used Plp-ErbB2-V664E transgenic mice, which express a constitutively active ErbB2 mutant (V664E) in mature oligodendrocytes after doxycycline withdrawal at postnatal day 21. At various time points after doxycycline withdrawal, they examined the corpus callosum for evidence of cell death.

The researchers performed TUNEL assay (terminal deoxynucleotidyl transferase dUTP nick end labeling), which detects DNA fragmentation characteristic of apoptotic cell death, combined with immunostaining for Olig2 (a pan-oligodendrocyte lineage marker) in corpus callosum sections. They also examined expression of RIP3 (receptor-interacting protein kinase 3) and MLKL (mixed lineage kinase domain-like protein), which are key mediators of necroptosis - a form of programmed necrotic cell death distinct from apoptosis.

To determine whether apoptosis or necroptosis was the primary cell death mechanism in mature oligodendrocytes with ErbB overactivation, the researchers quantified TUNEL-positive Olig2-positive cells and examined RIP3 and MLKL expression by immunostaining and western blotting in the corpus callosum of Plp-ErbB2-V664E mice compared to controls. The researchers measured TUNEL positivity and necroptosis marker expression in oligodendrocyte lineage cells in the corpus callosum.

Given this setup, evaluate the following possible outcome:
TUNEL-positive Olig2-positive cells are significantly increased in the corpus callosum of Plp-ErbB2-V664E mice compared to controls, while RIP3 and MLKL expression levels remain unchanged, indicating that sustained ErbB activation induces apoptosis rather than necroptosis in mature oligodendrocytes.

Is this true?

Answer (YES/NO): NO